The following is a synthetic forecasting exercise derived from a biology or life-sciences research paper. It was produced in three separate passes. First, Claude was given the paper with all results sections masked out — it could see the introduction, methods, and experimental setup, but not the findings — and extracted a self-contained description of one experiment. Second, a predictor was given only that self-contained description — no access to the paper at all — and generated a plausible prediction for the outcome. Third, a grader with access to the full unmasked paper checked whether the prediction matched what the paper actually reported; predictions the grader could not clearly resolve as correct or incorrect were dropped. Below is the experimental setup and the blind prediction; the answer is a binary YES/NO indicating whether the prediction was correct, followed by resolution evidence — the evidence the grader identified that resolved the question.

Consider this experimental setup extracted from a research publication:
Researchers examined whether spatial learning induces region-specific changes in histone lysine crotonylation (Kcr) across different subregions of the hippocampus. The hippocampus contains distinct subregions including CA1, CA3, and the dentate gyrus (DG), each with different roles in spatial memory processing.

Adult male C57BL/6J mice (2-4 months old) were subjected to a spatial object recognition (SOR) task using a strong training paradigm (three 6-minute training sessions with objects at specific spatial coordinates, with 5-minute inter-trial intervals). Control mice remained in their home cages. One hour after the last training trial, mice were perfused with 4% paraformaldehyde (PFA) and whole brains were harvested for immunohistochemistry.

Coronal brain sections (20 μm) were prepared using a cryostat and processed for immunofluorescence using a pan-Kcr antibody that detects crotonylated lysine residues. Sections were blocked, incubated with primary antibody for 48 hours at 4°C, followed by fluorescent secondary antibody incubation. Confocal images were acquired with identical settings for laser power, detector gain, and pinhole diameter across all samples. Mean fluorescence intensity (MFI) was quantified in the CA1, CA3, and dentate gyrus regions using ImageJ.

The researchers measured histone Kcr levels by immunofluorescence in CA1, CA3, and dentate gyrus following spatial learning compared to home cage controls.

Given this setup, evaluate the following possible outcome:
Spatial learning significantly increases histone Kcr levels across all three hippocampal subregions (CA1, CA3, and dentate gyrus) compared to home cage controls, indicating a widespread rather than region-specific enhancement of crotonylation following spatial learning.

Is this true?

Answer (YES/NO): NO